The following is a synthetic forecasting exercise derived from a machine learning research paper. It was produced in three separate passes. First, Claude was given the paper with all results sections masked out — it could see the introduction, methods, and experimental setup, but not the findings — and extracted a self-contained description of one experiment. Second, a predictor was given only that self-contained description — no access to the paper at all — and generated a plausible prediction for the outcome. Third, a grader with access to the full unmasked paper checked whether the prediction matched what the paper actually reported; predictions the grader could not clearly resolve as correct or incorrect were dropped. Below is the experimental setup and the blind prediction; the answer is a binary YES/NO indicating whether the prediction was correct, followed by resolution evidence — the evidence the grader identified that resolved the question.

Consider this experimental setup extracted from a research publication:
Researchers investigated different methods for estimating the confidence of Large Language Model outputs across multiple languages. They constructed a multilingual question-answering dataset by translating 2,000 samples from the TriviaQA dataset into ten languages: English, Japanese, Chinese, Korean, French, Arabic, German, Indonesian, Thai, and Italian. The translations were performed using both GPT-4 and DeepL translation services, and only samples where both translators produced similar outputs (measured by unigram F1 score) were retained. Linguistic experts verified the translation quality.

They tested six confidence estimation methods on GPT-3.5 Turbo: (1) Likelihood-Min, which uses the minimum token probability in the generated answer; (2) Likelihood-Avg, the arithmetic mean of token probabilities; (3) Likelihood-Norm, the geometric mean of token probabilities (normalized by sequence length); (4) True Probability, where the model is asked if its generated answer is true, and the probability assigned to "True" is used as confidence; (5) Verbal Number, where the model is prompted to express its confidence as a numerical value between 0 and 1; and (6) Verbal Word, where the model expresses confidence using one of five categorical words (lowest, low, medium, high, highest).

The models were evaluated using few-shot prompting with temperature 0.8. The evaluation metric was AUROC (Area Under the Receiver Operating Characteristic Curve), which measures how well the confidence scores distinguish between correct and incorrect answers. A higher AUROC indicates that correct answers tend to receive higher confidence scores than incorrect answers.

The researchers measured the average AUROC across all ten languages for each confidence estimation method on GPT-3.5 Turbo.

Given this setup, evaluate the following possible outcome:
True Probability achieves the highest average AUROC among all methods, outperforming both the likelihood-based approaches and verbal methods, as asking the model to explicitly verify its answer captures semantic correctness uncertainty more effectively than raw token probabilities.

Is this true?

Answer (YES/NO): NO